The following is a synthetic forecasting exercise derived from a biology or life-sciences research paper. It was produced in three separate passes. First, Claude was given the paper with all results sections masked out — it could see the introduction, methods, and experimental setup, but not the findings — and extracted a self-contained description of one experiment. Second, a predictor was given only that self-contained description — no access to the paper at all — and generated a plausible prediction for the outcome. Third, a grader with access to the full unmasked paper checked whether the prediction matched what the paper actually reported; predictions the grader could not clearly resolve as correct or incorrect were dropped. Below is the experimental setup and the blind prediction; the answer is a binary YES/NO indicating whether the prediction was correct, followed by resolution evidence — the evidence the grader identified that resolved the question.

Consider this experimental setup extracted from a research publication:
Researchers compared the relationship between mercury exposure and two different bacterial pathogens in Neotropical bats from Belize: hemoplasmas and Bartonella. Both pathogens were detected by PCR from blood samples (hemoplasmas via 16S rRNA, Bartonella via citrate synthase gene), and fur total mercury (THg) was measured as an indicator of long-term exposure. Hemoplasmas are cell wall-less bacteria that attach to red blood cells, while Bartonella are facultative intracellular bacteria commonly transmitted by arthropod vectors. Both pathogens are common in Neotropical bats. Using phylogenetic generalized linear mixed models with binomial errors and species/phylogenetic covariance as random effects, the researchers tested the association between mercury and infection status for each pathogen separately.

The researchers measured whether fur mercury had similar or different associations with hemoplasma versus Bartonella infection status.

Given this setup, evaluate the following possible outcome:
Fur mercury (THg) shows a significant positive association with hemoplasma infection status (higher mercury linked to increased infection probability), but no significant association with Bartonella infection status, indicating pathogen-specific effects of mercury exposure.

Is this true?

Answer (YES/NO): NO